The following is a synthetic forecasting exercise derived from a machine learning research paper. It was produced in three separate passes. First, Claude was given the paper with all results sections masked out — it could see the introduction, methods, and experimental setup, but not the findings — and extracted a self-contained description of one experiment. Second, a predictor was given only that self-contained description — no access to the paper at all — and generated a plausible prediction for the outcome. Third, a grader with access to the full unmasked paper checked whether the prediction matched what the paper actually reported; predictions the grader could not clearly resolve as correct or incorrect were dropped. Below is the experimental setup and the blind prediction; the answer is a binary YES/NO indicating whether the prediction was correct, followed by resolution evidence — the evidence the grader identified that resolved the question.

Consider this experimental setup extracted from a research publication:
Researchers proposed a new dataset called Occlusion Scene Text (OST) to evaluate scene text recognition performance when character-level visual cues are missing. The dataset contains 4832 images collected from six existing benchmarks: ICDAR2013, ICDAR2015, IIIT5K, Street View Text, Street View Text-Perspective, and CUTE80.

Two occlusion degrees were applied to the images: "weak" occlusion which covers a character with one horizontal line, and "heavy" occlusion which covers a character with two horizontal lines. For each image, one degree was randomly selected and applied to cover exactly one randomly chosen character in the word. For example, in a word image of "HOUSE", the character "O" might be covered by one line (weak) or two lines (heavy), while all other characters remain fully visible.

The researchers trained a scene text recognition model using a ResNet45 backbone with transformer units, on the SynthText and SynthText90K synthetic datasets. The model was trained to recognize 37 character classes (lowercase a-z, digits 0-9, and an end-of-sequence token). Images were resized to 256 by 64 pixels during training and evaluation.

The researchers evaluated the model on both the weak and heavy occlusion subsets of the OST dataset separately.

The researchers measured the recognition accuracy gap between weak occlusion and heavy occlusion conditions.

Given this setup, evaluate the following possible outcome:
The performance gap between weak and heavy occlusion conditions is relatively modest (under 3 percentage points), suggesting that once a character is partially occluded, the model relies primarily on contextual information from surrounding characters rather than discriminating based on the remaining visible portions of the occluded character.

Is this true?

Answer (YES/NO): NO